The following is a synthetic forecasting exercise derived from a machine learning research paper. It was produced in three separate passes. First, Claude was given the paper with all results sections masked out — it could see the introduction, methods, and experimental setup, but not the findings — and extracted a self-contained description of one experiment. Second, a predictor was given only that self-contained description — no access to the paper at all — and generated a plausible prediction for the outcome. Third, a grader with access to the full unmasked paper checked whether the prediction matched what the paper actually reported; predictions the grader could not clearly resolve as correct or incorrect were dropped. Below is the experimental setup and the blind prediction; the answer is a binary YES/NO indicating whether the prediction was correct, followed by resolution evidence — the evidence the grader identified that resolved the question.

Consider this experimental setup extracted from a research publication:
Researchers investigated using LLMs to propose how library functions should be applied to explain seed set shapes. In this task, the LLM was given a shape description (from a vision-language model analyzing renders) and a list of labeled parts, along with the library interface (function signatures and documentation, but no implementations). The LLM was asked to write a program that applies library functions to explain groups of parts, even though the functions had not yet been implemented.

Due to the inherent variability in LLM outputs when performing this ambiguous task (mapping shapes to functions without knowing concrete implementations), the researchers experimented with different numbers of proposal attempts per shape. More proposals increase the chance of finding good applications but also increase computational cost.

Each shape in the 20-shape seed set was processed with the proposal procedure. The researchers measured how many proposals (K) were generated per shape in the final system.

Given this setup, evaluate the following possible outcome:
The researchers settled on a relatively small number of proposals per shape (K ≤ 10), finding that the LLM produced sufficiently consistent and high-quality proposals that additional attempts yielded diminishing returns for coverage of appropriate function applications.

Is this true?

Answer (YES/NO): NO